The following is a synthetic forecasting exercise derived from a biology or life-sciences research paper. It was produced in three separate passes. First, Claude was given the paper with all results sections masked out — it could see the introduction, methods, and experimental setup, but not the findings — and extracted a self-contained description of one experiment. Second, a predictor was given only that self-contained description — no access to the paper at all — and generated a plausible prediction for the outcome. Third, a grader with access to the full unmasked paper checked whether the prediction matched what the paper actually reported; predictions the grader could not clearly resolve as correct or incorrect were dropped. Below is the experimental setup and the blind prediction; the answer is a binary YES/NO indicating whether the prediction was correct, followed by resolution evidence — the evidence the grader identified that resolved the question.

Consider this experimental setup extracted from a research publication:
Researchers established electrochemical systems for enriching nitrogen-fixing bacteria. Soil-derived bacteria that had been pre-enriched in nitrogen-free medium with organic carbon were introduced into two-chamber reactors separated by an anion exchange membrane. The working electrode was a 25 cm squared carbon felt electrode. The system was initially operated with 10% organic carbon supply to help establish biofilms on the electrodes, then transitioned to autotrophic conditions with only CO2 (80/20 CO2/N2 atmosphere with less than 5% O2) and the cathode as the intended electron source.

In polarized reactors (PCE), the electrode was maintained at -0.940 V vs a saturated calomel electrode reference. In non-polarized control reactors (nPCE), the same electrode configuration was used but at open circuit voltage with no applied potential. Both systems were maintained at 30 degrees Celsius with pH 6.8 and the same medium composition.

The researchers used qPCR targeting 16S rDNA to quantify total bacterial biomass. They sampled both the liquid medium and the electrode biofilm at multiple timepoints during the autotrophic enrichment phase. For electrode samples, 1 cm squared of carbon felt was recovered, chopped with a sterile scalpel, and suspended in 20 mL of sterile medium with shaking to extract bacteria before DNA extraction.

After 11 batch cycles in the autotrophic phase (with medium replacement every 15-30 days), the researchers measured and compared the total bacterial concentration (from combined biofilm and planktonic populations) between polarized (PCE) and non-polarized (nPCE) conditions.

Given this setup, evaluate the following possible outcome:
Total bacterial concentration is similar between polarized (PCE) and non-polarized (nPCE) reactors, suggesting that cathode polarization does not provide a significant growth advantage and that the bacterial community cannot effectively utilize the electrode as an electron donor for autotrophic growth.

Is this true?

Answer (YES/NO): NO